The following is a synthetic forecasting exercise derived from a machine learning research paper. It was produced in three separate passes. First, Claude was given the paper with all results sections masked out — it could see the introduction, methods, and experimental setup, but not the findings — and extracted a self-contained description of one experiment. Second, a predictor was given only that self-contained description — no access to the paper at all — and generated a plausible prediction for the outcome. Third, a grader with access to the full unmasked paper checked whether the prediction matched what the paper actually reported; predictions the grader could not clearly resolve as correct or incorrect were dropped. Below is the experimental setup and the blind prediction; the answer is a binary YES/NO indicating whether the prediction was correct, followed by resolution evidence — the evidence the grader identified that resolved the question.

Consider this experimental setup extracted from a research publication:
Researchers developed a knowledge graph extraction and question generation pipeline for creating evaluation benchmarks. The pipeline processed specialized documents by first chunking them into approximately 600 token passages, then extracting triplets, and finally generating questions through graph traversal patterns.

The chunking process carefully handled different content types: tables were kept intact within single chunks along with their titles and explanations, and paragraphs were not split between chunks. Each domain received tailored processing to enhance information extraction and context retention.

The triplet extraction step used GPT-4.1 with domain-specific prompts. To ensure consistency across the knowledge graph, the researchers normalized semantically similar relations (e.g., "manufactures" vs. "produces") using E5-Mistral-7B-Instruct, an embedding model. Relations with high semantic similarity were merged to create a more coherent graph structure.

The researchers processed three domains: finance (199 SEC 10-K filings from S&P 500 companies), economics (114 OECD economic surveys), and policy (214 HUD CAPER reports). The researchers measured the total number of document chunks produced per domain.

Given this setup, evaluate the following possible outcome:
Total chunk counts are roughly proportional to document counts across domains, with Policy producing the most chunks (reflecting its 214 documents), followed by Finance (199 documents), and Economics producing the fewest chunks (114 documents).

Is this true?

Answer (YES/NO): NO